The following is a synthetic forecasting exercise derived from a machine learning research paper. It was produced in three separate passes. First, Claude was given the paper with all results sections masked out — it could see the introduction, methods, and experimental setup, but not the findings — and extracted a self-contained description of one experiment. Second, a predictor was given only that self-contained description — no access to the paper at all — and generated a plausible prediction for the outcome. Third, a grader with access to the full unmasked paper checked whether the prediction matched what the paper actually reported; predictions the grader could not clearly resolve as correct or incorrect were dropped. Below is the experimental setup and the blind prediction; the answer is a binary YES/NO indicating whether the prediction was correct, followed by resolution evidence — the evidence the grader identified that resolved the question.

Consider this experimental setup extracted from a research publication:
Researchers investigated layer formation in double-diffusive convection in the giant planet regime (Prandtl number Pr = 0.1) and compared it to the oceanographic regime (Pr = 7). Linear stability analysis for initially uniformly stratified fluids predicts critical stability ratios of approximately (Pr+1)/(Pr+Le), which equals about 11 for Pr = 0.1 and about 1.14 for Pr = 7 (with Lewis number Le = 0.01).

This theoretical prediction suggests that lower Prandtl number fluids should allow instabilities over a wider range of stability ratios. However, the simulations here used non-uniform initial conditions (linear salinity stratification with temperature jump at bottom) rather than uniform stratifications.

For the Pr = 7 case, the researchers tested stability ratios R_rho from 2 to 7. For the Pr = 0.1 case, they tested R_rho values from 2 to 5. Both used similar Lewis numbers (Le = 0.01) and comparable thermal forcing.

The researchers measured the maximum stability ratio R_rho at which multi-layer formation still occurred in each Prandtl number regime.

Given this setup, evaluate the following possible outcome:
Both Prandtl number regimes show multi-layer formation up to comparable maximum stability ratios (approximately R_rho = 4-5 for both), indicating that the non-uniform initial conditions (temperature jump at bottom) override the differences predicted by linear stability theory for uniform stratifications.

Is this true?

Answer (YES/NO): NO